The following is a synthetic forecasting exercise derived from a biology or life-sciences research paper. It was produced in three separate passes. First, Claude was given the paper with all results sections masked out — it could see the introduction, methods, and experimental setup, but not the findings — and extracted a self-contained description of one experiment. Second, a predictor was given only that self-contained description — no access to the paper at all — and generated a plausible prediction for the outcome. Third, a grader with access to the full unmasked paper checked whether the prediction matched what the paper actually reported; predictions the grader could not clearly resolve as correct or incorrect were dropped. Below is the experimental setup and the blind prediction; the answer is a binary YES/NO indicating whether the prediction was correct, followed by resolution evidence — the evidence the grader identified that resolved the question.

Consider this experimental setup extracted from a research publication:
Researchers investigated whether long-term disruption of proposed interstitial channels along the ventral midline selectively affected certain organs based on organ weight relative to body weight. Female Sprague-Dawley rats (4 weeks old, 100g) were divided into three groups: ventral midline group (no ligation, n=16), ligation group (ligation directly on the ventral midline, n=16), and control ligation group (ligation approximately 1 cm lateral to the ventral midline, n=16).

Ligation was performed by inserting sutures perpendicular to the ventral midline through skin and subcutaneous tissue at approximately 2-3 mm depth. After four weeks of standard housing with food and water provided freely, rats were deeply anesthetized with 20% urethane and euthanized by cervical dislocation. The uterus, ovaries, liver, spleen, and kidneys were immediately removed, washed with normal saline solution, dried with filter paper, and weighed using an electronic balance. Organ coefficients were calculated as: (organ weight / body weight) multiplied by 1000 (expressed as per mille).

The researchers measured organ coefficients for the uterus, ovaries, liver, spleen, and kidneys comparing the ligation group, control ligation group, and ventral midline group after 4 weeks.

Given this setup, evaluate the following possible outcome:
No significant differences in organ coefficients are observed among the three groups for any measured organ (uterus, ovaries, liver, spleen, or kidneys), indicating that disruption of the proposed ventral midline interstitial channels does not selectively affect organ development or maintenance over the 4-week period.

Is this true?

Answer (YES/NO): NO